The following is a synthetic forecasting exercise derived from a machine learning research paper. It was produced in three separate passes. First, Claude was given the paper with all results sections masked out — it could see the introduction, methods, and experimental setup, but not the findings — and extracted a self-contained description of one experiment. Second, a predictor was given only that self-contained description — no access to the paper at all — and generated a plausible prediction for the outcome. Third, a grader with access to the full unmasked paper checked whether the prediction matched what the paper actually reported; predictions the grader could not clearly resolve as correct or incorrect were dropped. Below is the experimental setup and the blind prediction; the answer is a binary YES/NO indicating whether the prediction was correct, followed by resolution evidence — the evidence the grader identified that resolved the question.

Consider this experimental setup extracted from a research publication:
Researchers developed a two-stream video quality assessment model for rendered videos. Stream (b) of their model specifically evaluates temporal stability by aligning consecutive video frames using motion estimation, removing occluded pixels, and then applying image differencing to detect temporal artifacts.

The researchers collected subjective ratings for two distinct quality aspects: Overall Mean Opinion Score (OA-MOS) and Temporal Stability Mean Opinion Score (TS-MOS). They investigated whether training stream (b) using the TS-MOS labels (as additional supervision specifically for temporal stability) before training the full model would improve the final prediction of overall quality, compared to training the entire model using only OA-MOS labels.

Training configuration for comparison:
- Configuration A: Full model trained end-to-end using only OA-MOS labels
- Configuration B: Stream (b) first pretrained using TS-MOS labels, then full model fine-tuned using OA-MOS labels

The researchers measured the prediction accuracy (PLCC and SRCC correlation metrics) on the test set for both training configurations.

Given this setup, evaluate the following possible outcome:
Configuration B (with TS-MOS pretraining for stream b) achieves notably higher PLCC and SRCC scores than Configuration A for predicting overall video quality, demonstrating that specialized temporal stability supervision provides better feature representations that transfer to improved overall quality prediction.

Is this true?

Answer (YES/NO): YES